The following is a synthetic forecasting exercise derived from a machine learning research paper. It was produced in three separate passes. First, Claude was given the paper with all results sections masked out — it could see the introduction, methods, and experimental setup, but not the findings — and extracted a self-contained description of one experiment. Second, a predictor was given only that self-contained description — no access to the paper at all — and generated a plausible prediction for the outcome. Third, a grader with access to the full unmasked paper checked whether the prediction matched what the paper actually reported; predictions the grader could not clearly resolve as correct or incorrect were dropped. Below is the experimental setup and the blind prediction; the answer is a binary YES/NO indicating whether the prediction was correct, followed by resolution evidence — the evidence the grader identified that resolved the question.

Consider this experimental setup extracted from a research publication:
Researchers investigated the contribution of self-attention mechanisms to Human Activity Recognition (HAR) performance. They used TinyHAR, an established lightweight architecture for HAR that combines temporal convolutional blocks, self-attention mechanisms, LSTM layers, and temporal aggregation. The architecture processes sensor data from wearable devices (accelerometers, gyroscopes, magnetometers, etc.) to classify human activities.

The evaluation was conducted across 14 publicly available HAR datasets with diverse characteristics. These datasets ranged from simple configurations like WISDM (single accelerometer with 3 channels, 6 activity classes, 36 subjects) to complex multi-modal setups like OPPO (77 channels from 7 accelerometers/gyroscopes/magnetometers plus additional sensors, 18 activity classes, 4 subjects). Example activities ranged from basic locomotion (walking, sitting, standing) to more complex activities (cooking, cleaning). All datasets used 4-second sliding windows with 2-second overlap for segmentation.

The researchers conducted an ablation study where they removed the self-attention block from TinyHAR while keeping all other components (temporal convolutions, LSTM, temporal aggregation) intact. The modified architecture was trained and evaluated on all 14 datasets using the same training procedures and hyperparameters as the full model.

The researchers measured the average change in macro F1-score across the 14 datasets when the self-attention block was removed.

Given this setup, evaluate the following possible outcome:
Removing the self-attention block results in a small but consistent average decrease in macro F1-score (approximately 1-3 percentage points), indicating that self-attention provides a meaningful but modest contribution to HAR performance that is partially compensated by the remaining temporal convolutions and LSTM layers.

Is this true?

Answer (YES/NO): NO